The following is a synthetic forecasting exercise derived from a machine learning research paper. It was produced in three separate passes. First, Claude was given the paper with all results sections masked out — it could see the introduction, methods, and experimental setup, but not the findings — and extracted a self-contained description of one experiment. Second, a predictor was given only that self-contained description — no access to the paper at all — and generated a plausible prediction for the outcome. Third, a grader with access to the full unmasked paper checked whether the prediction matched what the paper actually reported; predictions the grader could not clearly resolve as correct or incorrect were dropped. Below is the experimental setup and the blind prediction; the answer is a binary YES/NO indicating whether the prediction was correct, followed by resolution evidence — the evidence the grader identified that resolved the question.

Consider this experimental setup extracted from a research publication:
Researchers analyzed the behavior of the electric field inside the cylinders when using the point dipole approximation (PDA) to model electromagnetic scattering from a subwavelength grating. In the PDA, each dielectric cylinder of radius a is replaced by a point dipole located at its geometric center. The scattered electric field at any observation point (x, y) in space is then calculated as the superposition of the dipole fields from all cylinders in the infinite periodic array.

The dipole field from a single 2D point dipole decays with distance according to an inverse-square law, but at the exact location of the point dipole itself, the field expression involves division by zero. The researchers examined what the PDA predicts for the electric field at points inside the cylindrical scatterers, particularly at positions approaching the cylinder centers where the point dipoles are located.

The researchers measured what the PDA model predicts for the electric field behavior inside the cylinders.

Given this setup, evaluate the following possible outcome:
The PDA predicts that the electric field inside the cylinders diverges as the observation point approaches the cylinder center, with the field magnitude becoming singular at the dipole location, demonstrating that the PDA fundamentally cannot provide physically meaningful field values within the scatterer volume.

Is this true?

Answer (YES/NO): YES